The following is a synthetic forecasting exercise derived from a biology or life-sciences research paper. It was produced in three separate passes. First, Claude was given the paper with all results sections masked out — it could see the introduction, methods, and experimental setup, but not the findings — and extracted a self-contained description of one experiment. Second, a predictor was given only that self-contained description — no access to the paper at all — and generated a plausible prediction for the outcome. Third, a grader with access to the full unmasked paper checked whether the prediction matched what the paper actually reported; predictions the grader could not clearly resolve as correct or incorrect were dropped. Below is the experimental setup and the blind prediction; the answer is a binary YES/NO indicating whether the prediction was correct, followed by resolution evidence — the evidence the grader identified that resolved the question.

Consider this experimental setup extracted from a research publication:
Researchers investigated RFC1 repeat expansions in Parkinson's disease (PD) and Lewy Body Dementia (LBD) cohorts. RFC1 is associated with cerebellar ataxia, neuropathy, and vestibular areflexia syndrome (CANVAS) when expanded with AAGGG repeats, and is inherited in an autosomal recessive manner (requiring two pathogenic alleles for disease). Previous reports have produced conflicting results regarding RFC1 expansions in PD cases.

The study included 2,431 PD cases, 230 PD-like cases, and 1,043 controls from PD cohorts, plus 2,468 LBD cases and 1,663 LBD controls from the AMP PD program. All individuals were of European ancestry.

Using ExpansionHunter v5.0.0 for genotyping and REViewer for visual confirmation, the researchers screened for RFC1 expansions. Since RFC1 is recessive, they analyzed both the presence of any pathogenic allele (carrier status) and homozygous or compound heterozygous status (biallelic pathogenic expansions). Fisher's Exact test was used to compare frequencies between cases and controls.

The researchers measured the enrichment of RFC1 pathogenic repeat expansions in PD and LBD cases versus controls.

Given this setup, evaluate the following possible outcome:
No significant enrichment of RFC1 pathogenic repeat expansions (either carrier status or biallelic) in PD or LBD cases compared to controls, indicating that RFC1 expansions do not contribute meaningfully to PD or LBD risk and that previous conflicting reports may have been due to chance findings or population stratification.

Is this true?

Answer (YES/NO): YES